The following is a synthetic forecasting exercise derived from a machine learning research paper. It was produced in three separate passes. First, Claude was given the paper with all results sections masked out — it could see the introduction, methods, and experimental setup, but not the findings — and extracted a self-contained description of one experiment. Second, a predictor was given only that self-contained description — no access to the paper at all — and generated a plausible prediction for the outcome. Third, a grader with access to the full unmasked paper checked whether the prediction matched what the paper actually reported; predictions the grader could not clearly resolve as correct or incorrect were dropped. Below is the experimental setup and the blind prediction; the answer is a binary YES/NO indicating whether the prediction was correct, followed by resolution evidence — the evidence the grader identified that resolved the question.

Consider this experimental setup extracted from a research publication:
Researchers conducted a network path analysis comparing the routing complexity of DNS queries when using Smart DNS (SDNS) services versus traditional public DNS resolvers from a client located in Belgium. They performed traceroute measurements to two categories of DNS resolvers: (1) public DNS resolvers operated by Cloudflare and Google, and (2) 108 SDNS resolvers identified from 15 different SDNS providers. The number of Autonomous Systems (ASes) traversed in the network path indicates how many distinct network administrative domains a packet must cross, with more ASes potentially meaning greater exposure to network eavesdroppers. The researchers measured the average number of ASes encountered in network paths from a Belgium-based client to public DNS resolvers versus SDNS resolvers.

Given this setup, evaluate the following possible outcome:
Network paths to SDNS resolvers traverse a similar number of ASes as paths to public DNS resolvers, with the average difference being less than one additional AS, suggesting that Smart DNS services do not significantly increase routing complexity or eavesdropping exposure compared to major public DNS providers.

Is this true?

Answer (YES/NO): NO